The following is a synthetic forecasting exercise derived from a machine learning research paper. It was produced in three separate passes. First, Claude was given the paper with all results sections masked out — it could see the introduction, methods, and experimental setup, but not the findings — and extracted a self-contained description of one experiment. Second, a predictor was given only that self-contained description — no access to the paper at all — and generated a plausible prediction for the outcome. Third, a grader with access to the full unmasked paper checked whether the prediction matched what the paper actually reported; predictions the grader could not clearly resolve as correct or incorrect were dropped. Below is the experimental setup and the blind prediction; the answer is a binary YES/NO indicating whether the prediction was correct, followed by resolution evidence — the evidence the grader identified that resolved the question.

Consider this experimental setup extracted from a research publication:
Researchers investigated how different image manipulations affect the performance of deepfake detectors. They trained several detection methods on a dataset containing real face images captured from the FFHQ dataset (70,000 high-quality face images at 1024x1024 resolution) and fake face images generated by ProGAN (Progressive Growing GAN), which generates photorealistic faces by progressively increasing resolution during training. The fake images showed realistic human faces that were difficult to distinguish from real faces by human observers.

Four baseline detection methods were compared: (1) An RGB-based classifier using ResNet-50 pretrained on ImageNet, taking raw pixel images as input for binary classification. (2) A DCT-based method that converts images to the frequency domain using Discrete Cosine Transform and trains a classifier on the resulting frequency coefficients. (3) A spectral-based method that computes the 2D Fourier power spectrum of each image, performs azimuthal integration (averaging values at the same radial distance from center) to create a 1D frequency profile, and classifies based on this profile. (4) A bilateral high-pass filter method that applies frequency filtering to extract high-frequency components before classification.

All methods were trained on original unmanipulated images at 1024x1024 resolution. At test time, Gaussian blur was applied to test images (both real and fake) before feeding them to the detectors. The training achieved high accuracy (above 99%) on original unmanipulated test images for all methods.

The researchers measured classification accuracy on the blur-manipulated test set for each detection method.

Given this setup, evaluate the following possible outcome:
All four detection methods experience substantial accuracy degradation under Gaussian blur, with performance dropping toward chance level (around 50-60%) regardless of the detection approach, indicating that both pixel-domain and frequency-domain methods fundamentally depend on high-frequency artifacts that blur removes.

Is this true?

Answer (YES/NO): NO